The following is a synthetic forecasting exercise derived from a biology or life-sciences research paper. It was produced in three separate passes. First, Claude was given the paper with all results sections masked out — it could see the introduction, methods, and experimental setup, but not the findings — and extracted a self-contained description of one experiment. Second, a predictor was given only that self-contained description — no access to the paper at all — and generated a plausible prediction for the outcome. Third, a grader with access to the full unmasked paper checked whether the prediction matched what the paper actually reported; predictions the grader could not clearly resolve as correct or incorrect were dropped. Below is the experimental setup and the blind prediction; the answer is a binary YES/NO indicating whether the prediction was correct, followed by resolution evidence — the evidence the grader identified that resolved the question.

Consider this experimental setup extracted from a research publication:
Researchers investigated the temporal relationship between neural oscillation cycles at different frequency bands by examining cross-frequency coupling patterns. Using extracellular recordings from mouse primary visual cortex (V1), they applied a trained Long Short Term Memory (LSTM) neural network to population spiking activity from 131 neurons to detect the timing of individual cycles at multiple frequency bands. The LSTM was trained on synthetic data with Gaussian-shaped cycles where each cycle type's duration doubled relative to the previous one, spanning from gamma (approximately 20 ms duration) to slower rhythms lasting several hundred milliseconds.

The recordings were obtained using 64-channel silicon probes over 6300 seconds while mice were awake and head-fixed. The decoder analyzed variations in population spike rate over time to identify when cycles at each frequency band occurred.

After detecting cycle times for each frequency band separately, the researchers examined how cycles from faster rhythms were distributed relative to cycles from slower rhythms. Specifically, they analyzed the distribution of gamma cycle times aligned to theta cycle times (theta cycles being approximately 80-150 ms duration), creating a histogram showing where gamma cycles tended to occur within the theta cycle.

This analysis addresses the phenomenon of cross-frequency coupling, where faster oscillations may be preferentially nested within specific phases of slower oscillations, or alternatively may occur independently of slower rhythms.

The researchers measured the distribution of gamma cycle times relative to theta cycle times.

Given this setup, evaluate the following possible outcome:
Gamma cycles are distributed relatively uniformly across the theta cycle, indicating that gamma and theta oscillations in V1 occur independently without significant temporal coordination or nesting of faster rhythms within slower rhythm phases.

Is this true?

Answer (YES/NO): NO